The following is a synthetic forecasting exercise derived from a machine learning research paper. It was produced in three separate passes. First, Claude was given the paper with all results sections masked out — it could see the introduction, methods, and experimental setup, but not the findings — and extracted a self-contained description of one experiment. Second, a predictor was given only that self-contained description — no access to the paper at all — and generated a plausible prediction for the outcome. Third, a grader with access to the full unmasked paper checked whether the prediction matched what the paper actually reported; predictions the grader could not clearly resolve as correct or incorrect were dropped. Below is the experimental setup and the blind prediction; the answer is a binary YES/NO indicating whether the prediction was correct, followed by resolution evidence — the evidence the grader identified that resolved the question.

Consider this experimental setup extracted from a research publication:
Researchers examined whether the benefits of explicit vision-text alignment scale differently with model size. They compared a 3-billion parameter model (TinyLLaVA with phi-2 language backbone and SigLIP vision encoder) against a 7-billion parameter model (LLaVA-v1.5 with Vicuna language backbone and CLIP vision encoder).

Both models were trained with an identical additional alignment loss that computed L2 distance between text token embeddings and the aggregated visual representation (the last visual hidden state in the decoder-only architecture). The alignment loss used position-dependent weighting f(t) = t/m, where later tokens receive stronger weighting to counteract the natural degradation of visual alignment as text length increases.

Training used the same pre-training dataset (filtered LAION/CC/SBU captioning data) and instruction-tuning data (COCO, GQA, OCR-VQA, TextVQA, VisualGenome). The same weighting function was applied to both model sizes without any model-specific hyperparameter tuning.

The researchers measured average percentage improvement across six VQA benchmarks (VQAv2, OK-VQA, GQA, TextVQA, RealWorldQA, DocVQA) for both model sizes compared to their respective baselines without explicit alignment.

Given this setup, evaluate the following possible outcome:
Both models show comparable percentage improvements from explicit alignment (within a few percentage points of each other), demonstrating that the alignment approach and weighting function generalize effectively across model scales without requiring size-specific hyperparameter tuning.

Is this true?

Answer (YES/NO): NO